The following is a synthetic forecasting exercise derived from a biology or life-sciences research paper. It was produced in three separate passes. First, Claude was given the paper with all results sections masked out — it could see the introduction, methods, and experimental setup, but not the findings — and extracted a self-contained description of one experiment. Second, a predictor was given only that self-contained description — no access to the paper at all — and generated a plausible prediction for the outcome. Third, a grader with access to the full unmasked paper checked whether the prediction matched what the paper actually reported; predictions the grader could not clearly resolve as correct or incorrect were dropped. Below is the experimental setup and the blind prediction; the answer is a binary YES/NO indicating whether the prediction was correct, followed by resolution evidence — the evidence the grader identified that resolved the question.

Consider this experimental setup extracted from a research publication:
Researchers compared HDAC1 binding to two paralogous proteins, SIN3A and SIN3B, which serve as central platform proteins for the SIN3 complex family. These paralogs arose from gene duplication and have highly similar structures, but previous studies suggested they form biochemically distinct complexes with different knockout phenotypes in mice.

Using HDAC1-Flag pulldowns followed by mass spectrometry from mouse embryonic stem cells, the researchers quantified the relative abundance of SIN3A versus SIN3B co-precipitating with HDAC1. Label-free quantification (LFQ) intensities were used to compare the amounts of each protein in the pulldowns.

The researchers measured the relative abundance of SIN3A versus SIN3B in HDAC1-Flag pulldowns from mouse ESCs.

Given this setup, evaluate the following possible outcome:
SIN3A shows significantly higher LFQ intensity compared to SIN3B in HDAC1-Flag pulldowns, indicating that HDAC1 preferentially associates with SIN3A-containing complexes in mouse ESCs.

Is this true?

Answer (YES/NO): YES